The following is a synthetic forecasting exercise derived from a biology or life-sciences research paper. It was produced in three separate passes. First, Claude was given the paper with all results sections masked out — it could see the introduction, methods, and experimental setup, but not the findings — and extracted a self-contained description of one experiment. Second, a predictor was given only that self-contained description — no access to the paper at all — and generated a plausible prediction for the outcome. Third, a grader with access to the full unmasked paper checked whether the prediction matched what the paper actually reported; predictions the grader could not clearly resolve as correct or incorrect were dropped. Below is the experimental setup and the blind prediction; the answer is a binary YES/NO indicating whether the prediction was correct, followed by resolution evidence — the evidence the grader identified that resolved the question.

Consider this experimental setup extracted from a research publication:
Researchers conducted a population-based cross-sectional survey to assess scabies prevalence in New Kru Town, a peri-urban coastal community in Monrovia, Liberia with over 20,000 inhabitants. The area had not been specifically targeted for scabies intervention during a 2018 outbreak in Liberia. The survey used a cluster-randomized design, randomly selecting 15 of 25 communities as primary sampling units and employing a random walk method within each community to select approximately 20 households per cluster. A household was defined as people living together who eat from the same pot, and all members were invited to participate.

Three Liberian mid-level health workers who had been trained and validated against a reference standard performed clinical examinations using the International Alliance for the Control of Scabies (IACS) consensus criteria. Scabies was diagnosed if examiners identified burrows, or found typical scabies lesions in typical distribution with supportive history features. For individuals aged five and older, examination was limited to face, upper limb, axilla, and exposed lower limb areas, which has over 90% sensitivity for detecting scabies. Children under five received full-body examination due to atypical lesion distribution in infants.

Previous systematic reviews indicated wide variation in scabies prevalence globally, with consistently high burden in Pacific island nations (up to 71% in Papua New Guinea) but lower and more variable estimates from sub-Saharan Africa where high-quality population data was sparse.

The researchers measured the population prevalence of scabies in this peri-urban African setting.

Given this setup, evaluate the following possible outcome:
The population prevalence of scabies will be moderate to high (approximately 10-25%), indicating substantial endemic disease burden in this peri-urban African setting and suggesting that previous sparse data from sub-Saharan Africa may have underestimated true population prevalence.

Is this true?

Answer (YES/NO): NO